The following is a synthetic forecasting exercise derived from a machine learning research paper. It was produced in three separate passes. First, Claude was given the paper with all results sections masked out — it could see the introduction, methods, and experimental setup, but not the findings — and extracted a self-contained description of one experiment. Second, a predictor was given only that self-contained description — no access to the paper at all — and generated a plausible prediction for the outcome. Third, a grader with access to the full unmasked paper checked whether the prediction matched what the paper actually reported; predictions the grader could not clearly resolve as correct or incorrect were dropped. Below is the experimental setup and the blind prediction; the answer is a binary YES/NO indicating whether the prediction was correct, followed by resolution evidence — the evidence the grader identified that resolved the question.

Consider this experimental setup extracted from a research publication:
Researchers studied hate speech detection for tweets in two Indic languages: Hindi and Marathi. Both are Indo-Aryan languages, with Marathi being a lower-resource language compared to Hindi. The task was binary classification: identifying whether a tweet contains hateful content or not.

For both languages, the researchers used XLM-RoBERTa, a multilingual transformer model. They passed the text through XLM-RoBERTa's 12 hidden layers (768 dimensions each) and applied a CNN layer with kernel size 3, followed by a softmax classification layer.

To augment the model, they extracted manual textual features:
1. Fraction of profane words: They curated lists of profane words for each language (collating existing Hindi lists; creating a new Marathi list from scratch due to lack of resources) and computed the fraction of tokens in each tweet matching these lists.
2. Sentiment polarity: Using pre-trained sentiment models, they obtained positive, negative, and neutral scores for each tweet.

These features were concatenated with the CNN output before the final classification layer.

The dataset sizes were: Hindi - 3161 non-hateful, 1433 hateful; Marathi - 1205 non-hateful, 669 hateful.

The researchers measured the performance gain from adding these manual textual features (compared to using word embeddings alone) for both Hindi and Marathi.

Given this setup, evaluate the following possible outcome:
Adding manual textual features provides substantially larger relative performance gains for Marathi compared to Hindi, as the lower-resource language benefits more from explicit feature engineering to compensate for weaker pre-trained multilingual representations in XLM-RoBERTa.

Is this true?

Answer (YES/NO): YES